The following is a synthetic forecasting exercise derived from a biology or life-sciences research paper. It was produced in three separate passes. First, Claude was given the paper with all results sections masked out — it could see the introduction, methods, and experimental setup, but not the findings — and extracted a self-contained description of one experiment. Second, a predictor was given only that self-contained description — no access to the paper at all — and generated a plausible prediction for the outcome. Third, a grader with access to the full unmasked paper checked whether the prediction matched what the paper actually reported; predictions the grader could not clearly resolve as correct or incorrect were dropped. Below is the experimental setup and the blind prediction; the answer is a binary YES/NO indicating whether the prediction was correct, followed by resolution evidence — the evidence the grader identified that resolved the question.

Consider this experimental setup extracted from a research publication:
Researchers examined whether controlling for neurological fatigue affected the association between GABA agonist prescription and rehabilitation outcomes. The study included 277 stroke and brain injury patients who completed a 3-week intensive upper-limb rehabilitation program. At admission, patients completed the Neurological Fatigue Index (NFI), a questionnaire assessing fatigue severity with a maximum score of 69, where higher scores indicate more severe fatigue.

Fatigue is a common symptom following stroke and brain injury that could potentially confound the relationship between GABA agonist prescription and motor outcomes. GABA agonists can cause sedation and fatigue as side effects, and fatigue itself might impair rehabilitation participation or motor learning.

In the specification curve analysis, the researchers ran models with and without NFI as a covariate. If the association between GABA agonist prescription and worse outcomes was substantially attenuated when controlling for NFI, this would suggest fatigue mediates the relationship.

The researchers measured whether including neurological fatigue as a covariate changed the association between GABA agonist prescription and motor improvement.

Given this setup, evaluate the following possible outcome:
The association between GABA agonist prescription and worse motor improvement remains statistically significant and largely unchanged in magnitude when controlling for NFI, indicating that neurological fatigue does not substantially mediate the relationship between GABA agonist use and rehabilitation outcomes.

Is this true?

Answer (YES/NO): NO